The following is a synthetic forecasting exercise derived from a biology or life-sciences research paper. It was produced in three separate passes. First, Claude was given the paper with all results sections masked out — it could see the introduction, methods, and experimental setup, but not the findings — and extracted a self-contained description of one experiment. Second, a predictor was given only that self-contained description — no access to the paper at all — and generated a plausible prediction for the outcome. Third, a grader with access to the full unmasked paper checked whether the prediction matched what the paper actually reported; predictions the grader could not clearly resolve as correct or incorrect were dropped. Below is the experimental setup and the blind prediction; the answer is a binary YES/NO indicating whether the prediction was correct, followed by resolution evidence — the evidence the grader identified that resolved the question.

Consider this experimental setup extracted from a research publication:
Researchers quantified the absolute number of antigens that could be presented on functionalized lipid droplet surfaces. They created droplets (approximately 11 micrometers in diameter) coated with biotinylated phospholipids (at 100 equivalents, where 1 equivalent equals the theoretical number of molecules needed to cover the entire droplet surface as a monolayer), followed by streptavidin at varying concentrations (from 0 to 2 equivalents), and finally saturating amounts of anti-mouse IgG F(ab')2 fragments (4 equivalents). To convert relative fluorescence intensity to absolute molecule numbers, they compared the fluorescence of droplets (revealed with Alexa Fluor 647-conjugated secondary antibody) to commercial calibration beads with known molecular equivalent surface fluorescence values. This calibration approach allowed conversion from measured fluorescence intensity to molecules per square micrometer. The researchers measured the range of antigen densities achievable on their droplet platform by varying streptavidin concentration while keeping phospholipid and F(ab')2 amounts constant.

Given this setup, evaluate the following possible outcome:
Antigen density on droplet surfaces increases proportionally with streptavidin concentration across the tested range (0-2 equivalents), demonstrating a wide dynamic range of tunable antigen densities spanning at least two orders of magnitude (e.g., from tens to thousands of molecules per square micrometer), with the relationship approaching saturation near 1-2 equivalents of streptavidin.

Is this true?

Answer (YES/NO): NO